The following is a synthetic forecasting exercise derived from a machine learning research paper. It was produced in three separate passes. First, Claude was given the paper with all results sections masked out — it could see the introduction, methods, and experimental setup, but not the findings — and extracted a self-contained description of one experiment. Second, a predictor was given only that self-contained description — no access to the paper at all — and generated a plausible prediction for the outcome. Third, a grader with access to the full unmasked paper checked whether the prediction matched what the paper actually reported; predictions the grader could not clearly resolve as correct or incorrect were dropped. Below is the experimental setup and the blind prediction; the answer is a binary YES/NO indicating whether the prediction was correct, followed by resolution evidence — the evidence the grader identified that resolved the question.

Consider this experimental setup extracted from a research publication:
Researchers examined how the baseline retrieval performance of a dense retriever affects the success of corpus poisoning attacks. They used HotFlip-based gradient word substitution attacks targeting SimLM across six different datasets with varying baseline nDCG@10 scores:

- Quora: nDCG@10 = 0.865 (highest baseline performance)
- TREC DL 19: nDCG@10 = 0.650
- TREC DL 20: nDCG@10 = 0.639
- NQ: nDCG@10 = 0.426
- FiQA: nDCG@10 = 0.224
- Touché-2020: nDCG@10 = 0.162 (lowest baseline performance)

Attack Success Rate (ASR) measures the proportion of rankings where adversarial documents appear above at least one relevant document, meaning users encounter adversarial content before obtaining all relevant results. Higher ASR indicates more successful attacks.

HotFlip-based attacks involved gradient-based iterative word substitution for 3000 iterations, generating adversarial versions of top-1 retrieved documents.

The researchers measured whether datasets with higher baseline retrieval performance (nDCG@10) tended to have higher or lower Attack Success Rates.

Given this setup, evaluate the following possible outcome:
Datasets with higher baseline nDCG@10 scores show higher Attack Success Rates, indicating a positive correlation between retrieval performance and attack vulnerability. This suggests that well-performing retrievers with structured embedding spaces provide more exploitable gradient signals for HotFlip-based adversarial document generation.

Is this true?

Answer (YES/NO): NO